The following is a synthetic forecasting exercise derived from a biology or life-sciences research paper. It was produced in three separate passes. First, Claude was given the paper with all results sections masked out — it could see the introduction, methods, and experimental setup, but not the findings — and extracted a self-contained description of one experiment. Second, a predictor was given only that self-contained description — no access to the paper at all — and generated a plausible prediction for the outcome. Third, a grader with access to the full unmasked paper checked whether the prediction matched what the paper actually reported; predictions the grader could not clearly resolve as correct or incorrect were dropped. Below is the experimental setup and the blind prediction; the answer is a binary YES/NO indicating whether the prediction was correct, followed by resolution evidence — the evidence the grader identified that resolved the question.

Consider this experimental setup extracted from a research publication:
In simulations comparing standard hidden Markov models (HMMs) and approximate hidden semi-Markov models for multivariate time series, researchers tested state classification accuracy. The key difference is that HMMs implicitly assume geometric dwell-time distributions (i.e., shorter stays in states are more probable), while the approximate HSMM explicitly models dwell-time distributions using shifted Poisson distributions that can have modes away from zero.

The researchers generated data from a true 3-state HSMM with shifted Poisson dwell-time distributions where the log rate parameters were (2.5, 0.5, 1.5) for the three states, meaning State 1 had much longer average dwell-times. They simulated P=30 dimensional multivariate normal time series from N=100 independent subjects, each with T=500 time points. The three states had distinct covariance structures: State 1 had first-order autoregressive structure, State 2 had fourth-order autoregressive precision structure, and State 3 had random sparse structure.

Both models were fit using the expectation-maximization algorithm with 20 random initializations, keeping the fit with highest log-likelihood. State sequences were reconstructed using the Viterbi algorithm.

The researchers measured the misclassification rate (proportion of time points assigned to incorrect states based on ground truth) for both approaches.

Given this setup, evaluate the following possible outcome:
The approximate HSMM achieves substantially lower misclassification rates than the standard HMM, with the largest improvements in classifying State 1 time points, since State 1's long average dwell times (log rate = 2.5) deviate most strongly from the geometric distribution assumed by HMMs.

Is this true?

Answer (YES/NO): NO